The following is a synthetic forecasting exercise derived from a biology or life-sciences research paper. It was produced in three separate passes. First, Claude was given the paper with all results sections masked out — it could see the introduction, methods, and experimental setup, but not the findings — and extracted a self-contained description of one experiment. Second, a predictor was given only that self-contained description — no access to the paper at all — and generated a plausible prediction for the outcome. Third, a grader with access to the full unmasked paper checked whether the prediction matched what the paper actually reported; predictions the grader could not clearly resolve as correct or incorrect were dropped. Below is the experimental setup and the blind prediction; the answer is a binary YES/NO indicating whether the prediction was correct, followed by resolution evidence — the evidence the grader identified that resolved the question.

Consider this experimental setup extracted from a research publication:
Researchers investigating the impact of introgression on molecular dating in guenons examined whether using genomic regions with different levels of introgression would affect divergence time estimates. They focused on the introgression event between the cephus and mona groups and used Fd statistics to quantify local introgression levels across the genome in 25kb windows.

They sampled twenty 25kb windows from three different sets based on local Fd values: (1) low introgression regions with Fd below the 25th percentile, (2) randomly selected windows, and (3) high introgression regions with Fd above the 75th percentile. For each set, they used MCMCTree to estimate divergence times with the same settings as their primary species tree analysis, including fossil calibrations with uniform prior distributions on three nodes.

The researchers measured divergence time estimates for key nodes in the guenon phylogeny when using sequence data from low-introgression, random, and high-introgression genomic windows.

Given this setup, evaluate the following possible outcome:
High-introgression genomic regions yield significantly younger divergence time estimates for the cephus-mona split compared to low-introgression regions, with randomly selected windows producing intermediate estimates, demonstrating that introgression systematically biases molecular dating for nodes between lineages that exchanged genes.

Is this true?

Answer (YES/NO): NO